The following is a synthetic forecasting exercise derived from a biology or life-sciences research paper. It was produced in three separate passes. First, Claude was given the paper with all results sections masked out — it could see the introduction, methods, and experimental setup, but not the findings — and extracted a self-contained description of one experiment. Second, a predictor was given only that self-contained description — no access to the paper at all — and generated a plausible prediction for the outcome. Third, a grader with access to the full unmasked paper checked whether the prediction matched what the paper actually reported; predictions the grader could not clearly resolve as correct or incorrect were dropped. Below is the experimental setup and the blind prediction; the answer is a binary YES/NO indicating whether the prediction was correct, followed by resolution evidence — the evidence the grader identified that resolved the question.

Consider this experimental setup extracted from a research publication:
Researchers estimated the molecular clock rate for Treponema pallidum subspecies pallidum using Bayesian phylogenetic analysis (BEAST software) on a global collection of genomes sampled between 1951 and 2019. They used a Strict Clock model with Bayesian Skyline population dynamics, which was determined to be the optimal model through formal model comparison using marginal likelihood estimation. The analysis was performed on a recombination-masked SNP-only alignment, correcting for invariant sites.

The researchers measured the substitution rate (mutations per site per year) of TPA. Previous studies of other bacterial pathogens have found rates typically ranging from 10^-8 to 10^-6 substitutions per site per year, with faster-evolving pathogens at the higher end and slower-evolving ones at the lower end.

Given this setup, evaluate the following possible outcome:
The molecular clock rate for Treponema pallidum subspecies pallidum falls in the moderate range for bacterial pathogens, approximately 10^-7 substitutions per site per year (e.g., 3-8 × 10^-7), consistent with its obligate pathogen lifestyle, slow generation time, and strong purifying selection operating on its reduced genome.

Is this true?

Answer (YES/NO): NO